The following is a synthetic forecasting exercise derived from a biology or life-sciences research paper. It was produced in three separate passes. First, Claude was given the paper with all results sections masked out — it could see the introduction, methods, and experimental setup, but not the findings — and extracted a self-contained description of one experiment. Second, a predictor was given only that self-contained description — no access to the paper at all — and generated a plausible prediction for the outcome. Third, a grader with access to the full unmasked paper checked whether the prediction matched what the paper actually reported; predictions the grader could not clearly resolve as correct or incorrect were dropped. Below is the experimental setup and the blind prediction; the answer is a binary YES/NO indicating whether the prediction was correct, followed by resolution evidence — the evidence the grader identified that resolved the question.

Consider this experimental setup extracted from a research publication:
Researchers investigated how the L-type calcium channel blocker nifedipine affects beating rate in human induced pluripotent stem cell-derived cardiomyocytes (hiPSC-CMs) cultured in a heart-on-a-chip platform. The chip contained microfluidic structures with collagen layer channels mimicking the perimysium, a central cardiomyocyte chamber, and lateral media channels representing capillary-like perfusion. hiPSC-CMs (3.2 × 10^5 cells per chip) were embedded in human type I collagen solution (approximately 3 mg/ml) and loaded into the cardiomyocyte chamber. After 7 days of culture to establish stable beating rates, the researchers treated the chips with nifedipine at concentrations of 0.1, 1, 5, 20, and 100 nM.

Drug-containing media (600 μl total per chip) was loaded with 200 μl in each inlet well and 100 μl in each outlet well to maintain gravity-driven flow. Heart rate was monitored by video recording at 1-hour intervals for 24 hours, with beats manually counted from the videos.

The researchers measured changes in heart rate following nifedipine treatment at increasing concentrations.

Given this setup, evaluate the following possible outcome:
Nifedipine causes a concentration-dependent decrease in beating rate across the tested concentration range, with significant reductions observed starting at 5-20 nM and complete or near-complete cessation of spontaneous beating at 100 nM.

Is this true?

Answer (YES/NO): YES